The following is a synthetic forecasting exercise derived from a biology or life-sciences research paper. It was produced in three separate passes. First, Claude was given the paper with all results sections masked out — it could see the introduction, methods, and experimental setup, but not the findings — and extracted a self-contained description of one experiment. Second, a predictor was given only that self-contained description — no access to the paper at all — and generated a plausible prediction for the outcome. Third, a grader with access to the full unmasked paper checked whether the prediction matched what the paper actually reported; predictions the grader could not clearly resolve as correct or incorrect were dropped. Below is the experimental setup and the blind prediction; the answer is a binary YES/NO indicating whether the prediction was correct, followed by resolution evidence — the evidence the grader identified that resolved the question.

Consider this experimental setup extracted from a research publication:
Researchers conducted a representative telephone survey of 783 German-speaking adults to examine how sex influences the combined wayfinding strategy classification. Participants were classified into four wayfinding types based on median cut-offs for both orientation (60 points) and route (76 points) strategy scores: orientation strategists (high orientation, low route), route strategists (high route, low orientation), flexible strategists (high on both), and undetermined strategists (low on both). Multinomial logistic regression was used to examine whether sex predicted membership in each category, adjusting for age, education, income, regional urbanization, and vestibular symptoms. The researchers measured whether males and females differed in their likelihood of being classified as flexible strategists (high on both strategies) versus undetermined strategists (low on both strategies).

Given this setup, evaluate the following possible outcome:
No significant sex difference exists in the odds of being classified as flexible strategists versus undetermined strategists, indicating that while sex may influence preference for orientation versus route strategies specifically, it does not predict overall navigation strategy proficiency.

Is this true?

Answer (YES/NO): NO